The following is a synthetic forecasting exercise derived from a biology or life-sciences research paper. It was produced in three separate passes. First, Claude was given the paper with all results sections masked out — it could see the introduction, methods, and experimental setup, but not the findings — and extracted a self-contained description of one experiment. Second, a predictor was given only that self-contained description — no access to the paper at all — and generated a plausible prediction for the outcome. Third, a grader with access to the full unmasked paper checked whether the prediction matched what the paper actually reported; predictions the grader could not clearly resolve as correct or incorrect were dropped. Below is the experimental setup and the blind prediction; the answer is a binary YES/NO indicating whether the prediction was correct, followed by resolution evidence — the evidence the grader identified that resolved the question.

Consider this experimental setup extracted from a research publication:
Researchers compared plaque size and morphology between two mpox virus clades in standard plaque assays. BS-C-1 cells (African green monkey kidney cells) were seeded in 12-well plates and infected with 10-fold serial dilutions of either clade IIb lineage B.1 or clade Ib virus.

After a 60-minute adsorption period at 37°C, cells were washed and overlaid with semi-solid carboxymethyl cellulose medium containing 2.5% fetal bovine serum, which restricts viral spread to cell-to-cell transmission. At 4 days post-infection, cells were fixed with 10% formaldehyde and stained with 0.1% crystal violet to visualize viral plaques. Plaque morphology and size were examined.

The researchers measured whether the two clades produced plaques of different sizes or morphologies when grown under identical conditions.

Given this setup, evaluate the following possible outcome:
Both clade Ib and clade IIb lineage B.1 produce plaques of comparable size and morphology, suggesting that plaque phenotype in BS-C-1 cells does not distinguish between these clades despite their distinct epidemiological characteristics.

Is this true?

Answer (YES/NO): YES